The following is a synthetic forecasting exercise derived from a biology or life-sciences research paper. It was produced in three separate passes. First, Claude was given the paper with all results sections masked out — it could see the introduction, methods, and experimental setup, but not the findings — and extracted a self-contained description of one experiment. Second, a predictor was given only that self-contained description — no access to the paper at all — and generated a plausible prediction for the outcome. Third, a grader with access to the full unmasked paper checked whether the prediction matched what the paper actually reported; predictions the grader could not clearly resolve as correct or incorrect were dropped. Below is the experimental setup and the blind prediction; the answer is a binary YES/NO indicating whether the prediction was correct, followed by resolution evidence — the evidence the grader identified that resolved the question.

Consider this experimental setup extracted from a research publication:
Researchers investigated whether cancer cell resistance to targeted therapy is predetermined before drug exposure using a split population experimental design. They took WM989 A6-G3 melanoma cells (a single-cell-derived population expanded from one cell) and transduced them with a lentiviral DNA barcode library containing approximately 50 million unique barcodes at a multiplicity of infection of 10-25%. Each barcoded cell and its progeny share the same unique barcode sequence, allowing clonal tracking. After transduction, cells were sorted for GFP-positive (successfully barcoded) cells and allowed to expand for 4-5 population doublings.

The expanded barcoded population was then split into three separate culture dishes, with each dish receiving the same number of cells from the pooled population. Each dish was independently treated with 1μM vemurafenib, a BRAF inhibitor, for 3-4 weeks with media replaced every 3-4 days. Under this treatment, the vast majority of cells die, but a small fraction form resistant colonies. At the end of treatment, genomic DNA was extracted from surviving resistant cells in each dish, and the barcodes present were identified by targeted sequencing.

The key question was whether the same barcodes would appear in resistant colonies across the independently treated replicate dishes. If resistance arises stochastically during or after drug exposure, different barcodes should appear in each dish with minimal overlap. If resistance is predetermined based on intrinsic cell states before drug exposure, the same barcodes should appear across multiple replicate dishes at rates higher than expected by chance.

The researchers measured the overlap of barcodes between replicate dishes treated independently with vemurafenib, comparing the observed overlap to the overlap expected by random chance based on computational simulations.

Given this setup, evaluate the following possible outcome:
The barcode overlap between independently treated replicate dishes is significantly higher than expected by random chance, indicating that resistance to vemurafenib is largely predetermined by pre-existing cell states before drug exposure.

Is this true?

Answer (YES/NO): YES